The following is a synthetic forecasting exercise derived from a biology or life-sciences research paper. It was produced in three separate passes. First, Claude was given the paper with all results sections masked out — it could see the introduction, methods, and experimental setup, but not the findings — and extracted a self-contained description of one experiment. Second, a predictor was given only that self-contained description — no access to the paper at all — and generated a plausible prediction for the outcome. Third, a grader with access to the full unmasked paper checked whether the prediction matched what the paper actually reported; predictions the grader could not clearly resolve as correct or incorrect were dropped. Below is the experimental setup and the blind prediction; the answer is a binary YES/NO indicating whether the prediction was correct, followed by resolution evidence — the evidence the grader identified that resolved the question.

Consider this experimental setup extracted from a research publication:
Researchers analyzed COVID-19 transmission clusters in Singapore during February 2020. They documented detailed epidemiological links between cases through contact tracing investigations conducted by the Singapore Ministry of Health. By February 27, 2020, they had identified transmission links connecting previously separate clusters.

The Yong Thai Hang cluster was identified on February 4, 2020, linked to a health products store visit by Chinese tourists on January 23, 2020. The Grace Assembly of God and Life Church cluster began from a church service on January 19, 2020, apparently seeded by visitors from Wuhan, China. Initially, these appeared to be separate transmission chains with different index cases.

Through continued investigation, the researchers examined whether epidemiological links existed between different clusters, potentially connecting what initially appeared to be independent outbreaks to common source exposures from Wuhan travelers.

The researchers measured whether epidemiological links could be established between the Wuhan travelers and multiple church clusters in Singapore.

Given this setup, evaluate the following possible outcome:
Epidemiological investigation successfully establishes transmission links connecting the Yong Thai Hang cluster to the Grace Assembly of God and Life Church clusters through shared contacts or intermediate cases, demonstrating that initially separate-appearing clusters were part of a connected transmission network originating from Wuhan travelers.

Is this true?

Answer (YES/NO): NO